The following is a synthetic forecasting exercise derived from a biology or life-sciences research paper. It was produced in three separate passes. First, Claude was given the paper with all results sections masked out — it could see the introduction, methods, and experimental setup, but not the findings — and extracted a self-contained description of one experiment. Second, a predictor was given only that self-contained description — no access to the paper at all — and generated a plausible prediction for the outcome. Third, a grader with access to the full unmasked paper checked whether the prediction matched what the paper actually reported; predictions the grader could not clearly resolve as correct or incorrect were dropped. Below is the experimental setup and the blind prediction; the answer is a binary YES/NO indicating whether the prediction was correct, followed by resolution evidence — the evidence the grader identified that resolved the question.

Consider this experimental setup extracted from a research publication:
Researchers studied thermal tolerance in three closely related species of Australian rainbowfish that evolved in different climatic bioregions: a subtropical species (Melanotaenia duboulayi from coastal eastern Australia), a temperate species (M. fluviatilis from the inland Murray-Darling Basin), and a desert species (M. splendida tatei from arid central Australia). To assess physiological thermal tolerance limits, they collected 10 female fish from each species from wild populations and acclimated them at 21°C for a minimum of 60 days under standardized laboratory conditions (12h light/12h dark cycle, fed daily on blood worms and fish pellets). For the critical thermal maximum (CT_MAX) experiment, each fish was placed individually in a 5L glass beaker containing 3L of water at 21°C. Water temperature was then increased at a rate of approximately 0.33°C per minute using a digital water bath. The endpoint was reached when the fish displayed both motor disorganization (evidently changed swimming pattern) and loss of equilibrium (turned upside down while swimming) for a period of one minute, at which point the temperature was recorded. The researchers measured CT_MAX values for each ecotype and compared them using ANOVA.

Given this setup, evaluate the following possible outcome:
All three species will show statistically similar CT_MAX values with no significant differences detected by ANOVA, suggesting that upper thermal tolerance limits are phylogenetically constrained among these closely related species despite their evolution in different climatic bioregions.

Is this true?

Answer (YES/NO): NO